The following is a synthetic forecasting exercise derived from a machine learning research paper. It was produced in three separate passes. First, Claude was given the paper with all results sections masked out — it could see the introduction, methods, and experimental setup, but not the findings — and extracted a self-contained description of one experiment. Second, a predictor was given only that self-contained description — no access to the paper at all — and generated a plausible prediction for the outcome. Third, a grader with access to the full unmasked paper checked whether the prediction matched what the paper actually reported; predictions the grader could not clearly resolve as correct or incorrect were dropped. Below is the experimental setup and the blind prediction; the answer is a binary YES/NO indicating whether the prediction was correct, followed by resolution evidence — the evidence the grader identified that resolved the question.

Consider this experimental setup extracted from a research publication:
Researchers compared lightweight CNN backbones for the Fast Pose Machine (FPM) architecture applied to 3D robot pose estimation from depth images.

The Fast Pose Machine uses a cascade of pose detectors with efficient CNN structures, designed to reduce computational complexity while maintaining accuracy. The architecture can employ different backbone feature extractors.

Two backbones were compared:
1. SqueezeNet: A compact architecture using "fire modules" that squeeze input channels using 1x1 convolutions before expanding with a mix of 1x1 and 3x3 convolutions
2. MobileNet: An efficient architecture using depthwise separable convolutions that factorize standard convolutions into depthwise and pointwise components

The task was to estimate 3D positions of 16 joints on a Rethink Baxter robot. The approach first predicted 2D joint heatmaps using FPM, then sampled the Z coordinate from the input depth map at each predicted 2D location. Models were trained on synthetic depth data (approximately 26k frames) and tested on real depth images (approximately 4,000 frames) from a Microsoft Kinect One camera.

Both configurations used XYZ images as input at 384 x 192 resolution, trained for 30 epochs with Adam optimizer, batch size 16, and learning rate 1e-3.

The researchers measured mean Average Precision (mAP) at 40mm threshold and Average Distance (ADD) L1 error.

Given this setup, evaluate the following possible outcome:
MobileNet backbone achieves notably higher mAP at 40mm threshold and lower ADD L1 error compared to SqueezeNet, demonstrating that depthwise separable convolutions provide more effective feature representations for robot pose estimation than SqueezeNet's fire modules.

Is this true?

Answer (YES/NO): NO